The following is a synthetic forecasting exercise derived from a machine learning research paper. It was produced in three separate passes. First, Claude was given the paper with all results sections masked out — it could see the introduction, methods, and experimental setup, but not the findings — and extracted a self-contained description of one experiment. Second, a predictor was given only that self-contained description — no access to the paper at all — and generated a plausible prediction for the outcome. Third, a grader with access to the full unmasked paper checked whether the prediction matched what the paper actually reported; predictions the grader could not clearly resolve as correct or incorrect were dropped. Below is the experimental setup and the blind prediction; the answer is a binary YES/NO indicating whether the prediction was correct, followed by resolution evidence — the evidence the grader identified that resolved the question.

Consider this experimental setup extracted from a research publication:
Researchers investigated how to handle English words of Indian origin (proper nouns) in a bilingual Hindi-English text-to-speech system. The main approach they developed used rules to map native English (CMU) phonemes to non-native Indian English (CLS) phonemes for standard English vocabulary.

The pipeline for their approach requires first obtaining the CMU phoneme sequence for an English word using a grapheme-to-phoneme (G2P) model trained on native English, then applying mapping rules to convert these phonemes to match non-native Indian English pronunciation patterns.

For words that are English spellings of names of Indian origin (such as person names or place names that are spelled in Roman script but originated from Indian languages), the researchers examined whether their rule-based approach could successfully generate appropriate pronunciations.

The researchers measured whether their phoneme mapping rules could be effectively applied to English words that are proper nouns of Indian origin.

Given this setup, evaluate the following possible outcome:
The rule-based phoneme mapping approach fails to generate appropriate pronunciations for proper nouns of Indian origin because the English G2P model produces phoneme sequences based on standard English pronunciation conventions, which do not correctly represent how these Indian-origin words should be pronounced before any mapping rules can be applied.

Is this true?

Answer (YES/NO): YES